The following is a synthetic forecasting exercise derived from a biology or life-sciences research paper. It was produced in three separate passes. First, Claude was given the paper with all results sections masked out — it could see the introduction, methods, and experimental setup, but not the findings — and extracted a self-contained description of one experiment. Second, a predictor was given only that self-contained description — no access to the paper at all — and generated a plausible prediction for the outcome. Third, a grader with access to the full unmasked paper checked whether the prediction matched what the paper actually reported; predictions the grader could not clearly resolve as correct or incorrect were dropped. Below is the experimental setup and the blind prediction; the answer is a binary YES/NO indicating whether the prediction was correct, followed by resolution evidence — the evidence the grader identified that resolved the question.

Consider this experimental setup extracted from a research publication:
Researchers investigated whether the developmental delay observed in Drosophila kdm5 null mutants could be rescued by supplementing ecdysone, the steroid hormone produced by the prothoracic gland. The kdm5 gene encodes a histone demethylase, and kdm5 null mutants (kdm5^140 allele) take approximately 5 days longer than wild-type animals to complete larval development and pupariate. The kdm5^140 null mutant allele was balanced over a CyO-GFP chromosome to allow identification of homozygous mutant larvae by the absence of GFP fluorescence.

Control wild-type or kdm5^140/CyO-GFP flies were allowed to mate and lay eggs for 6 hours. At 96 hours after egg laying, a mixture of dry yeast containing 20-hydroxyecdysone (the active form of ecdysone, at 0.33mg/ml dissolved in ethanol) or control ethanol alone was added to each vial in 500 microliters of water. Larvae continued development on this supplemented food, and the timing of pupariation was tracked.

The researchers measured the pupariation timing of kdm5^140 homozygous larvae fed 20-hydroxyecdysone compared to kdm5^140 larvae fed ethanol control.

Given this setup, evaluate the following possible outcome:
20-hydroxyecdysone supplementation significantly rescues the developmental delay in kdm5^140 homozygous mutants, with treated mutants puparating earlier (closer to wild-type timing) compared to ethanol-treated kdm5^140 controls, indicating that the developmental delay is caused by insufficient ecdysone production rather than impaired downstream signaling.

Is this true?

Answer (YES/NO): YES